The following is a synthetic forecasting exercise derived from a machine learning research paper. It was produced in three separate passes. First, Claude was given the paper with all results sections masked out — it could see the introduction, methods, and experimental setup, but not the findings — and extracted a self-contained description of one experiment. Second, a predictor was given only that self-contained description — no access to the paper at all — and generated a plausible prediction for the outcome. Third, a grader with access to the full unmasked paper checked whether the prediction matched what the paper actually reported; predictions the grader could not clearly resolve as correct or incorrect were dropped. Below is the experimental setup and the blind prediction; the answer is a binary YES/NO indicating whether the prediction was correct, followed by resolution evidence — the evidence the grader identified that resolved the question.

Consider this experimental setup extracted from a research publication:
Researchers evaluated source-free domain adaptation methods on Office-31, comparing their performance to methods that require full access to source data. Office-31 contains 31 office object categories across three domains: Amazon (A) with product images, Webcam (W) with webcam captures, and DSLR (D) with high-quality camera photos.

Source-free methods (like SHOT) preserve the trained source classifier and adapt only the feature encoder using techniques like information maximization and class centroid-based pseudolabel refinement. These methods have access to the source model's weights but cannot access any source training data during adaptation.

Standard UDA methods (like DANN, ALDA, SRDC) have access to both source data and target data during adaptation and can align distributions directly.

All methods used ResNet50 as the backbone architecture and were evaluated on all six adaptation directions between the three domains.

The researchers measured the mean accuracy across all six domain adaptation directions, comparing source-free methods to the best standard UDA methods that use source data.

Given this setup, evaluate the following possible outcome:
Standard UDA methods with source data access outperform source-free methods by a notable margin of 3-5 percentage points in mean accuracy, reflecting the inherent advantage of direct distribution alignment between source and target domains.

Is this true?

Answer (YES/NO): NO